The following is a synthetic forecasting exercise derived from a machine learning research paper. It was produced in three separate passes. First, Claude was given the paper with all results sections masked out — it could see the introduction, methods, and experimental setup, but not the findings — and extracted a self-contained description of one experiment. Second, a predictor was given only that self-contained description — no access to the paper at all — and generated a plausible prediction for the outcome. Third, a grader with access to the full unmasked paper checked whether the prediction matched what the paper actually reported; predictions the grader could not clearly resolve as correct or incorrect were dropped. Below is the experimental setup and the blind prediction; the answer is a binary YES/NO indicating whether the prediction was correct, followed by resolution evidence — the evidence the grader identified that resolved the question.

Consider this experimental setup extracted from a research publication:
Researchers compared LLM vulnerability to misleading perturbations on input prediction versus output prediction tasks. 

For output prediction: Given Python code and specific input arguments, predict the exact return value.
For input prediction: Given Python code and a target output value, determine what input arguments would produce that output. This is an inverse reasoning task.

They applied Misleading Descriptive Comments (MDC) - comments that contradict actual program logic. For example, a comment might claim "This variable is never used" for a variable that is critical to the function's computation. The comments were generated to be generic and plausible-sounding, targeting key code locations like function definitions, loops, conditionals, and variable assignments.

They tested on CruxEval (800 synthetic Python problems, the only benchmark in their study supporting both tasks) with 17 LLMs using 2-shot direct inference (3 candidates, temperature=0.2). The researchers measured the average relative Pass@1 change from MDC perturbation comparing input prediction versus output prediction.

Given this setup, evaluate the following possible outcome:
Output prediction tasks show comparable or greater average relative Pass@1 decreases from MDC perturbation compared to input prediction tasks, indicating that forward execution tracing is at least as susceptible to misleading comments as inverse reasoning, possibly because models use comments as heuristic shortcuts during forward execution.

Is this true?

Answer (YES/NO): YES